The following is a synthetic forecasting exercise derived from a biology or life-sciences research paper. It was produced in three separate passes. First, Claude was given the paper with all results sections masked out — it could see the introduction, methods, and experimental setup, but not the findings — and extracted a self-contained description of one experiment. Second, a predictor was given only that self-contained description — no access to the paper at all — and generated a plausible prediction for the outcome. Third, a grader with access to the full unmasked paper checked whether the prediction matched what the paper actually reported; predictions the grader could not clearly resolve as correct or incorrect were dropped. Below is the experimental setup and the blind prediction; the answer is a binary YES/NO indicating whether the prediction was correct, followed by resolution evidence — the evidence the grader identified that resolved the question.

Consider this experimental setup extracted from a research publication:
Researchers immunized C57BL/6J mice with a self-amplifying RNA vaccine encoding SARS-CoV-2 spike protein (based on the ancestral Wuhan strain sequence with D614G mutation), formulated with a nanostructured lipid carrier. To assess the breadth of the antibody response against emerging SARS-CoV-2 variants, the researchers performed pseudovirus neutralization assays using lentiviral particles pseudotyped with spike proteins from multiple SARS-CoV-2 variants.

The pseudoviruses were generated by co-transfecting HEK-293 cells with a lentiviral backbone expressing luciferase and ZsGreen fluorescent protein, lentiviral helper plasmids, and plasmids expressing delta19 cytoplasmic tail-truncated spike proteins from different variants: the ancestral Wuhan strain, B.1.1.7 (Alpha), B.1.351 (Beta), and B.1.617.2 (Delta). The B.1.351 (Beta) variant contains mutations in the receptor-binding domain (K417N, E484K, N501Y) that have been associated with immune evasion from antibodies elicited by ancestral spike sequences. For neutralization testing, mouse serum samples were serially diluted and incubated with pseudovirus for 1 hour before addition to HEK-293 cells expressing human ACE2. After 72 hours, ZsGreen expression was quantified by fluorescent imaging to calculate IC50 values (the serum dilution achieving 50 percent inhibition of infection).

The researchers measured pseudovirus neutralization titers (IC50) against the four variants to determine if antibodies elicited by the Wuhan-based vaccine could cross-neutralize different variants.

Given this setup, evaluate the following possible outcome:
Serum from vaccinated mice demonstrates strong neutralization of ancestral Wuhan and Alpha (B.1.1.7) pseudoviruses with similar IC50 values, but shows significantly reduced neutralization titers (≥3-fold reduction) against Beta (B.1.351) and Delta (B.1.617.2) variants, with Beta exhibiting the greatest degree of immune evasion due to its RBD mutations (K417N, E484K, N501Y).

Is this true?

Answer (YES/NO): NO